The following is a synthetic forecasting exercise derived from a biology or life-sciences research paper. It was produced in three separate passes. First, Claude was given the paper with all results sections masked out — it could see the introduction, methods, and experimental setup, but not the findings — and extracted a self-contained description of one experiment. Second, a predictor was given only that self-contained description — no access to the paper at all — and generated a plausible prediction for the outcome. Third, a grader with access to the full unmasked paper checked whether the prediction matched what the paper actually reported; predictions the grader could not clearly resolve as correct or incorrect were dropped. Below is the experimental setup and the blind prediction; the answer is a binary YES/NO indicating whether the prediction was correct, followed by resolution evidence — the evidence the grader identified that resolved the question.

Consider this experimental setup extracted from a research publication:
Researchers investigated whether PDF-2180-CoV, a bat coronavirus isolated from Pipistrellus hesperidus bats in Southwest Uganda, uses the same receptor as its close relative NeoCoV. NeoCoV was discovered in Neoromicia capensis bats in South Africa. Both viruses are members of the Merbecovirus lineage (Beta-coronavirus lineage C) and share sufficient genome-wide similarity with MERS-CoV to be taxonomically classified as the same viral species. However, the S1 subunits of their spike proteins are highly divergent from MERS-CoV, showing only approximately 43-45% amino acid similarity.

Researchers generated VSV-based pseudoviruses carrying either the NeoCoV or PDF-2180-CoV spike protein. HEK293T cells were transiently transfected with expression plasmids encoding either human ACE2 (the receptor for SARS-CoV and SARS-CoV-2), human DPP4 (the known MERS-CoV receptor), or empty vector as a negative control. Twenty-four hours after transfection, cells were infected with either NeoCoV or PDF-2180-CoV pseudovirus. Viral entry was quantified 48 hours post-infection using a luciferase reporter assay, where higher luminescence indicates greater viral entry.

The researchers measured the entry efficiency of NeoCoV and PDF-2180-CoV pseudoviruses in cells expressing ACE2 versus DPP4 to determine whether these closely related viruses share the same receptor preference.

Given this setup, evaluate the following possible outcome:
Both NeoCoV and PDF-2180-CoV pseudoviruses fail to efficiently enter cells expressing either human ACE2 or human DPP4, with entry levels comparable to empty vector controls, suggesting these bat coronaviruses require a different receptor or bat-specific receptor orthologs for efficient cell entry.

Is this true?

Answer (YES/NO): NO